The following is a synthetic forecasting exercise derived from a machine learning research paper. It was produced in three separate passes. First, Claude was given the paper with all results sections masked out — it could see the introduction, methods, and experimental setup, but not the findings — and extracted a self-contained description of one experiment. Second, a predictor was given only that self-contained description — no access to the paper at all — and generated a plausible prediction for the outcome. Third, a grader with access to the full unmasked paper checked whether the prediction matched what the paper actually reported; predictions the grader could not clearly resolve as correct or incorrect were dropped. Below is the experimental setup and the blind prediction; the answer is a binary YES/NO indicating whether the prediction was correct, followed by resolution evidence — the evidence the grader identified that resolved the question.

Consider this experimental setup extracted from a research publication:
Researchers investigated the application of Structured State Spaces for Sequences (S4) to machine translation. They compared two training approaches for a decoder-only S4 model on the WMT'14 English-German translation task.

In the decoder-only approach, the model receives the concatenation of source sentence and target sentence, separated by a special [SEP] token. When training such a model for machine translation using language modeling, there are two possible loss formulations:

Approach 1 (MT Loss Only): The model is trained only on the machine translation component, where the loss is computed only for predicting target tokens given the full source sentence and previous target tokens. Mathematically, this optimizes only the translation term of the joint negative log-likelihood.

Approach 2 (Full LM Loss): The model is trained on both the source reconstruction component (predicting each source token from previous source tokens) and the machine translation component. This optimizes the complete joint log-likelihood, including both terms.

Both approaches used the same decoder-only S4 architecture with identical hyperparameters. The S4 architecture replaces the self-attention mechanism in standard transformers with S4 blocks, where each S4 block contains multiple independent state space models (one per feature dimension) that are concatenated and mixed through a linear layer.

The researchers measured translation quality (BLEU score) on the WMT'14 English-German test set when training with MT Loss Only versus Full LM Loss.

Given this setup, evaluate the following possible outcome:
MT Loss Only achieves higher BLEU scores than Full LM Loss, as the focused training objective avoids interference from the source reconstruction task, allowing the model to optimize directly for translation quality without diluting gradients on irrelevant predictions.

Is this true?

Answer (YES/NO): YES